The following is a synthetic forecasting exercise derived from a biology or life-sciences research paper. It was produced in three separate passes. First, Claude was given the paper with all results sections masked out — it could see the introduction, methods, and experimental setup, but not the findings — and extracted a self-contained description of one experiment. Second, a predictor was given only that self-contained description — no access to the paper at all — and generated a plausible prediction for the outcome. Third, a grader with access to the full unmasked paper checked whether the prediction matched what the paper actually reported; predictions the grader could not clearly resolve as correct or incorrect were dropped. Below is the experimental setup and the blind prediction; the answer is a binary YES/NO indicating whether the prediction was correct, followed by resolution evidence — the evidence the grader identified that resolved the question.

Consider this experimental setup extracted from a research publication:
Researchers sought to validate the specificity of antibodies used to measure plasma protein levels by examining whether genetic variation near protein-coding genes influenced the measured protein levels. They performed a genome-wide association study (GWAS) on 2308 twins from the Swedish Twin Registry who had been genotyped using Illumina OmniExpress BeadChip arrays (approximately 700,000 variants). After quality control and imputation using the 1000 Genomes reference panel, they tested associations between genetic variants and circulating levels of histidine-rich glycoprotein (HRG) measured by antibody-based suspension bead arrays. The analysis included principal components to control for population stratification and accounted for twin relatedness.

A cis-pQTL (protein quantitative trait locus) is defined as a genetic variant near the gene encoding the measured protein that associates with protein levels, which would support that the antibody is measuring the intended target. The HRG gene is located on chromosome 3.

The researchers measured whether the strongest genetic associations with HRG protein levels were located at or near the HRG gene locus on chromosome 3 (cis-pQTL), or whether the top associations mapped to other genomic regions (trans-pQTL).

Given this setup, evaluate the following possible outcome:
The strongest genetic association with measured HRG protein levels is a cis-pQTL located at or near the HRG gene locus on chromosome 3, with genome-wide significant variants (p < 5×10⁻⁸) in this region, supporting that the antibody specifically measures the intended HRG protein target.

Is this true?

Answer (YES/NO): YES